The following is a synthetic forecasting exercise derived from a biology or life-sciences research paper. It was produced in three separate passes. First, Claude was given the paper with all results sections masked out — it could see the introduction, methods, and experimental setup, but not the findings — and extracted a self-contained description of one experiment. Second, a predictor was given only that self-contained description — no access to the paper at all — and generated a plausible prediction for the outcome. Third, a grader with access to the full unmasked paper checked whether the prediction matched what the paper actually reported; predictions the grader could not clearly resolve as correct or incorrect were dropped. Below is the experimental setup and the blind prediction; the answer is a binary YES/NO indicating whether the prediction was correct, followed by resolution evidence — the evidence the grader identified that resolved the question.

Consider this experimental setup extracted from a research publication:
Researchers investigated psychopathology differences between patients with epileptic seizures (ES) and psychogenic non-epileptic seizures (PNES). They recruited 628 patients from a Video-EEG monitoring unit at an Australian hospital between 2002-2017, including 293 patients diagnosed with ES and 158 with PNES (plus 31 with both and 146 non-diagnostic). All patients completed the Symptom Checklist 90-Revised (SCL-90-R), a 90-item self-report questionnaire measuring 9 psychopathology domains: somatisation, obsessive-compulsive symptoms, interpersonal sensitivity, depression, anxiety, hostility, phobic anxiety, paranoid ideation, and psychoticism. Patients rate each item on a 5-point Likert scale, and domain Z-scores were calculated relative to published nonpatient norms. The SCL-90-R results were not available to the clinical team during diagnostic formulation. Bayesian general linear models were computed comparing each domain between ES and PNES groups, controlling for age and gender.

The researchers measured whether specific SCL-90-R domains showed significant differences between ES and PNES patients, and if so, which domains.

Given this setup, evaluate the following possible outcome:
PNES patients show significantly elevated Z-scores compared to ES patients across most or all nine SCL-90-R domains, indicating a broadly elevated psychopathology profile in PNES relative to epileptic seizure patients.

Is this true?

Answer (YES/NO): YES